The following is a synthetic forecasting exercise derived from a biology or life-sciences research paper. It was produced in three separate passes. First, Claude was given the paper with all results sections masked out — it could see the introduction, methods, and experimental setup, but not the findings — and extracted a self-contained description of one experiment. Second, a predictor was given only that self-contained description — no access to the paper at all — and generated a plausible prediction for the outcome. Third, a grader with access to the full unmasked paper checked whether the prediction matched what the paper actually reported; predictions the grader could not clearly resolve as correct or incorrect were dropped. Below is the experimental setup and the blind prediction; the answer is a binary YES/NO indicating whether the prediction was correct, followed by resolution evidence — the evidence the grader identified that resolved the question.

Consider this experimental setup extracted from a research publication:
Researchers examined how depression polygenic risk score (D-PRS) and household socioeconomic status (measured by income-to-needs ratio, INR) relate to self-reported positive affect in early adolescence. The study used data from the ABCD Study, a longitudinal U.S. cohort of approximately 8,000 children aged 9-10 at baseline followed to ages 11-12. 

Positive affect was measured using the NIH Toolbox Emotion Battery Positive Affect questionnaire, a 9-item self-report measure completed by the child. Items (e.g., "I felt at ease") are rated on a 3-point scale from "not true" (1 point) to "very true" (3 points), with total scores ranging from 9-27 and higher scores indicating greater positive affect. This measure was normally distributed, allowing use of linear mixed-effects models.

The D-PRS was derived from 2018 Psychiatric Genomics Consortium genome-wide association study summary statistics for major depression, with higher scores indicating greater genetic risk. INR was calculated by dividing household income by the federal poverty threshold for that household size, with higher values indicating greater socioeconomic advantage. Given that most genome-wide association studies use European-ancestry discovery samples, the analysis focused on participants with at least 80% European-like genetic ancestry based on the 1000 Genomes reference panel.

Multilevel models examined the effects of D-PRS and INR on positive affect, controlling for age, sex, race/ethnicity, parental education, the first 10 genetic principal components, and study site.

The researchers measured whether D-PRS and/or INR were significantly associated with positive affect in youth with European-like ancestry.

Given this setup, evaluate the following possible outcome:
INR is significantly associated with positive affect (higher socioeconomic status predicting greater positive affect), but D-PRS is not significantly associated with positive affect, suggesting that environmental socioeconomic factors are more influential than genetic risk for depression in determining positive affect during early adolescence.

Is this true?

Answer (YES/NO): NO